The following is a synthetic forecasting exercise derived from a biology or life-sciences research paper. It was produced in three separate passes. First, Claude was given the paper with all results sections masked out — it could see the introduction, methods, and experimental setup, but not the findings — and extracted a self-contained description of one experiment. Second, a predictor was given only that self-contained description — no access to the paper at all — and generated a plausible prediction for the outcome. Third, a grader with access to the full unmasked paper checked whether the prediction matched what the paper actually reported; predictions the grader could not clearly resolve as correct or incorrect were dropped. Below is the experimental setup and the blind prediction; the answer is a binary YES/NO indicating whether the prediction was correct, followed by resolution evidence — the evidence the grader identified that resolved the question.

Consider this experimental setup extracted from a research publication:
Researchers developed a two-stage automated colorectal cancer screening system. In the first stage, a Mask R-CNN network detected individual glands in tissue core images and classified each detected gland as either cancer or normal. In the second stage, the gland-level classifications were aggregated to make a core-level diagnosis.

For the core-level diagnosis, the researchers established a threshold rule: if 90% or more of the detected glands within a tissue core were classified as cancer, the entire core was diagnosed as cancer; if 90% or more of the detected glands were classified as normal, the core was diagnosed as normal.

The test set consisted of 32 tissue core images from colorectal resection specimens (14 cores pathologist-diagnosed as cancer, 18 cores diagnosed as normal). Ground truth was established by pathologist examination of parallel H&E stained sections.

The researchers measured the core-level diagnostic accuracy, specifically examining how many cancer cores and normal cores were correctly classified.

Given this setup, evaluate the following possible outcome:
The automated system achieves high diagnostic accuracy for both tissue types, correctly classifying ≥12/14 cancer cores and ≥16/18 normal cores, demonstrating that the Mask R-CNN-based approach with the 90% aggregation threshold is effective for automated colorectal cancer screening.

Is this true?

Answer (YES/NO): YES